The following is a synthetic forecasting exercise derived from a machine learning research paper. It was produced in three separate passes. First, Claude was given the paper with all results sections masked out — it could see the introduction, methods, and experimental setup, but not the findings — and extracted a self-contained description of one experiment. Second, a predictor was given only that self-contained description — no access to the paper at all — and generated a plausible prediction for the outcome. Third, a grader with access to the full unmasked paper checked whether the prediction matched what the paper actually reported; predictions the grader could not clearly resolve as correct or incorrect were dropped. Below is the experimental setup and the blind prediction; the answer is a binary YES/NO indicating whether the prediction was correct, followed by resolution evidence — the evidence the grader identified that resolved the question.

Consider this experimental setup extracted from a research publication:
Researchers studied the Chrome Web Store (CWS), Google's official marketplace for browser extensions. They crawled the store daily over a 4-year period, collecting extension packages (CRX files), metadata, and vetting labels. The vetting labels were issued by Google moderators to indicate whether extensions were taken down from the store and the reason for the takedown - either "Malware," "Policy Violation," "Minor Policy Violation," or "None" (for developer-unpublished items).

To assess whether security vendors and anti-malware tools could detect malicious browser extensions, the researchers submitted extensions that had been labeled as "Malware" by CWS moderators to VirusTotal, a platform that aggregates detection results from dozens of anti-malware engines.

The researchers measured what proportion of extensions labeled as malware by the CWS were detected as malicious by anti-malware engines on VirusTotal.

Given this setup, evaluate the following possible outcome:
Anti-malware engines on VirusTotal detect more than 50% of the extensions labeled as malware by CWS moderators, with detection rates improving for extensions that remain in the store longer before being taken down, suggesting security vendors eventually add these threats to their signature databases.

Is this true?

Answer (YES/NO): NO